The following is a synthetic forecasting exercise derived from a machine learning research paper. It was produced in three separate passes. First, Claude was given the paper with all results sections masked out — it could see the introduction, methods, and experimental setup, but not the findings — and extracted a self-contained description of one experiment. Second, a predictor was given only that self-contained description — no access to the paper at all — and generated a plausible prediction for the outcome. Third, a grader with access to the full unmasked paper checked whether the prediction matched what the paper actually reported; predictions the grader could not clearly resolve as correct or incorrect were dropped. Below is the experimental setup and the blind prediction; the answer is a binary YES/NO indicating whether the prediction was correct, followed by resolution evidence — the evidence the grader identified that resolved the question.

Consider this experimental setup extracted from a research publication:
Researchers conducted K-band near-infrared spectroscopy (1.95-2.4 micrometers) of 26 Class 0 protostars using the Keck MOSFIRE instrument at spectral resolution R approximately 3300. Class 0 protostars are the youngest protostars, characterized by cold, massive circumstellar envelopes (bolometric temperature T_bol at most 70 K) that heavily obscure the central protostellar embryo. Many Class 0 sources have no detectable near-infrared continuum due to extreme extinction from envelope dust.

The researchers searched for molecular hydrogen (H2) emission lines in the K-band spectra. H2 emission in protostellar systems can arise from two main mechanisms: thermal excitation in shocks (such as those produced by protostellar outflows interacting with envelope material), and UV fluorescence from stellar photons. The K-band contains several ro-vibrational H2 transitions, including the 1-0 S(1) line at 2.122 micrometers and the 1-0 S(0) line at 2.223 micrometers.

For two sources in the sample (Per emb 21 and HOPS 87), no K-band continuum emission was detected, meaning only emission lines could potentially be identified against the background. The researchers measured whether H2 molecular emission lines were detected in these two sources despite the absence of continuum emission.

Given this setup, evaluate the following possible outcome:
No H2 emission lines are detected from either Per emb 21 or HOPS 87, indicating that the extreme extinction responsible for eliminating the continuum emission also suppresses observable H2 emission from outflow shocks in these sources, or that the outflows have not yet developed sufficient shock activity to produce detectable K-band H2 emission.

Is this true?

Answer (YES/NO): NO